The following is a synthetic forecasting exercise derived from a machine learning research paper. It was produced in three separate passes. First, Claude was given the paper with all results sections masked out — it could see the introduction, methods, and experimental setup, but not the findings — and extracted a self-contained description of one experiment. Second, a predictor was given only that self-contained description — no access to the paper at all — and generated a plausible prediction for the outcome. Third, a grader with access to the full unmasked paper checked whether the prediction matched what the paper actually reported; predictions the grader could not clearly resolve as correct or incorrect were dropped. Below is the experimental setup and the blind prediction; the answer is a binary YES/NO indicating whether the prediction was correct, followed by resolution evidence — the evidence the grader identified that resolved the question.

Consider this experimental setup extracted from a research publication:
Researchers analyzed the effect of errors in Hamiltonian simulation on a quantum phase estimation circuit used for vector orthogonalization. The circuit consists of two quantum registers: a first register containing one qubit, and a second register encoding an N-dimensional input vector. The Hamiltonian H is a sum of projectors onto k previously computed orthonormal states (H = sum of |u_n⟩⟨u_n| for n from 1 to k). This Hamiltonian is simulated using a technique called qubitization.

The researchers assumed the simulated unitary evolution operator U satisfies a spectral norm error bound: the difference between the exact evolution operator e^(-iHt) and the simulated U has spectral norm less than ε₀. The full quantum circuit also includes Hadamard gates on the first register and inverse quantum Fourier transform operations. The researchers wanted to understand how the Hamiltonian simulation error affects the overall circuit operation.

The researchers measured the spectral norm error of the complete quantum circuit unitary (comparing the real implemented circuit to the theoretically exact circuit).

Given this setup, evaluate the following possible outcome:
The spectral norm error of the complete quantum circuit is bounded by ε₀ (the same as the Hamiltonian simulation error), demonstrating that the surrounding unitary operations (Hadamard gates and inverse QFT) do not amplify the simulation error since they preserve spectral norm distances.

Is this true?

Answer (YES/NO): YES